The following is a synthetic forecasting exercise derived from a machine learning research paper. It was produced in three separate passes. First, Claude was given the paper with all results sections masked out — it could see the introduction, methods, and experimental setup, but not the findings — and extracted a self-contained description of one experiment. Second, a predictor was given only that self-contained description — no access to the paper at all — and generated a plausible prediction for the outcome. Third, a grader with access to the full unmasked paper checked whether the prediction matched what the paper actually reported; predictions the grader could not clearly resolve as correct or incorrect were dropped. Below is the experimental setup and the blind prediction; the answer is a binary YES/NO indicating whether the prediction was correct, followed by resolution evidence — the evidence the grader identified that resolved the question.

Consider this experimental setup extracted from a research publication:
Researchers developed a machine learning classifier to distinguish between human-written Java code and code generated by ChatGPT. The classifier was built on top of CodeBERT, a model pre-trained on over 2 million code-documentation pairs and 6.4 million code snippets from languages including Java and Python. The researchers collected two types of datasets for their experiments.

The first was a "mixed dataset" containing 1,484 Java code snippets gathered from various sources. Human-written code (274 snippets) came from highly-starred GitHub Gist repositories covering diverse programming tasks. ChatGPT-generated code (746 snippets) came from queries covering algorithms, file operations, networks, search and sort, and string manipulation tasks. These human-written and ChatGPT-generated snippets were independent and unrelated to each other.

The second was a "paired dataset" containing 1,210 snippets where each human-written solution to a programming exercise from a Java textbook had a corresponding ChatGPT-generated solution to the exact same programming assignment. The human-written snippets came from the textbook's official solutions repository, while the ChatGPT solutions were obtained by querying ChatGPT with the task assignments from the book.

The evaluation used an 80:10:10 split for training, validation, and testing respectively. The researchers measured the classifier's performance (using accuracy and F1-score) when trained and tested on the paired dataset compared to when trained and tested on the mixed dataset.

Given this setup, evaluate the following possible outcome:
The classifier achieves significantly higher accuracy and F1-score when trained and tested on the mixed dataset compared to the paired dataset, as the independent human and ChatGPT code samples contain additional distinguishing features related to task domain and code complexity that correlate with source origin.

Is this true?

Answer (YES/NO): NO